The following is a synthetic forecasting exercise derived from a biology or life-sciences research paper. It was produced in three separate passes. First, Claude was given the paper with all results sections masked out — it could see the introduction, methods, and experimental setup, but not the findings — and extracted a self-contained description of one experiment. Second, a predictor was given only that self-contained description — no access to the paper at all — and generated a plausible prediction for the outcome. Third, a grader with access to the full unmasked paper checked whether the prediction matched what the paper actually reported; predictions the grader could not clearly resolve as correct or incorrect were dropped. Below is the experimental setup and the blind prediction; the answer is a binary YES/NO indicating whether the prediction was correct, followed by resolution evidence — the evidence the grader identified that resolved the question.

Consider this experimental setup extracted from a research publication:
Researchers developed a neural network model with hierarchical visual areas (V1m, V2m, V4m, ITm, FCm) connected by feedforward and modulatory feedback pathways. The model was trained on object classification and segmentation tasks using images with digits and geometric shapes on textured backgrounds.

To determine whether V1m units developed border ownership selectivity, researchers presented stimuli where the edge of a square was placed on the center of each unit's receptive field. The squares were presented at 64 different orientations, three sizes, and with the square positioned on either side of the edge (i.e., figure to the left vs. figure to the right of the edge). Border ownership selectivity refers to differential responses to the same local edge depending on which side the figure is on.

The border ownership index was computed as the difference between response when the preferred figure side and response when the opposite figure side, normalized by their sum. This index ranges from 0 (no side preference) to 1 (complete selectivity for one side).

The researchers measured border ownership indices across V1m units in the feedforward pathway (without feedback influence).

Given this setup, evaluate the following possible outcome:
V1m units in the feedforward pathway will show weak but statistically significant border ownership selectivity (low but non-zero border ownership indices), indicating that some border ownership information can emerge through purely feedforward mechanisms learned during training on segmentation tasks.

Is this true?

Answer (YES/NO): NO